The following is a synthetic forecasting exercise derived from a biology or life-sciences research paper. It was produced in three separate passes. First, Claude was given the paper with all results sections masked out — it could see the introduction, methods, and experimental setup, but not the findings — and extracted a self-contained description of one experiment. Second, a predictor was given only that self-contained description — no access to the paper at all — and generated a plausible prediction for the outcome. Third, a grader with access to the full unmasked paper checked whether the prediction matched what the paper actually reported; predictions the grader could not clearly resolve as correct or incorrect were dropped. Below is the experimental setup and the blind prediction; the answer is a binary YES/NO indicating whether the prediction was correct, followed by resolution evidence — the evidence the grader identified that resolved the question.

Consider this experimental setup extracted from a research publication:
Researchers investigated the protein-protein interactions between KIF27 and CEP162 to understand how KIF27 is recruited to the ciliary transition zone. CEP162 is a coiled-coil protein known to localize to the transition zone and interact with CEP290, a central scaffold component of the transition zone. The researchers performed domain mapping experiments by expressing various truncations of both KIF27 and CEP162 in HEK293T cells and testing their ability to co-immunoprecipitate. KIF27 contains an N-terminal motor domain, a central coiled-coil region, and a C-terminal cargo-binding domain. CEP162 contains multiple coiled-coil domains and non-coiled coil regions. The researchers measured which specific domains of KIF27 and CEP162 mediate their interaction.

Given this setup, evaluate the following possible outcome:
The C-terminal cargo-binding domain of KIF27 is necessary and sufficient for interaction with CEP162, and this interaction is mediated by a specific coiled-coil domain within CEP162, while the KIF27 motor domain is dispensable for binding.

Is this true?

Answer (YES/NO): NO